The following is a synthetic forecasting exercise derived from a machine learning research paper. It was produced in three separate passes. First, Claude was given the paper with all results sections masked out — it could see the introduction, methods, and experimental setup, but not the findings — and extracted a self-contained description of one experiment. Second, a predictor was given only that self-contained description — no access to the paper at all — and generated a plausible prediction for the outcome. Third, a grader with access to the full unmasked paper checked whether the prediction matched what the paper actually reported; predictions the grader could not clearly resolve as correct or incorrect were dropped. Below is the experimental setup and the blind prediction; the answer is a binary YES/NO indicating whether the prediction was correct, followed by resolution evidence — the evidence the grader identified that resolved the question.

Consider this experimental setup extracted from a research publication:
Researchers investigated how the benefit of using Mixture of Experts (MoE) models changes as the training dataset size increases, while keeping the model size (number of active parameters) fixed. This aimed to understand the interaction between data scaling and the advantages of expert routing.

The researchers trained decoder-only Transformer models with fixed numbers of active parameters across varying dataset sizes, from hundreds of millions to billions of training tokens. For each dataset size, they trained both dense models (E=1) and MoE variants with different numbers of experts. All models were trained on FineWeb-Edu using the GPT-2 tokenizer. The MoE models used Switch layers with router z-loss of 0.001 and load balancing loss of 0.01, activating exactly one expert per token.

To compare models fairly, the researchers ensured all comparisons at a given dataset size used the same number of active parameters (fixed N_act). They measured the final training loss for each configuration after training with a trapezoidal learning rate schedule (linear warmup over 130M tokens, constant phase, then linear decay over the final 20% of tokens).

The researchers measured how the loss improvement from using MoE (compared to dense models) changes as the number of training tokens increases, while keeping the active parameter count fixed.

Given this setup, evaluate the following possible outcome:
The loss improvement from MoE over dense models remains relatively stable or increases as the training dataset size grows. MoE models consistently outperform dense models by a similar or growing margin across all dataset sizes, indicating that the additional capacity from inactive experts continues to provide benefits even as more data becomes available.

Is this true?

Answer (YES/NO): YES